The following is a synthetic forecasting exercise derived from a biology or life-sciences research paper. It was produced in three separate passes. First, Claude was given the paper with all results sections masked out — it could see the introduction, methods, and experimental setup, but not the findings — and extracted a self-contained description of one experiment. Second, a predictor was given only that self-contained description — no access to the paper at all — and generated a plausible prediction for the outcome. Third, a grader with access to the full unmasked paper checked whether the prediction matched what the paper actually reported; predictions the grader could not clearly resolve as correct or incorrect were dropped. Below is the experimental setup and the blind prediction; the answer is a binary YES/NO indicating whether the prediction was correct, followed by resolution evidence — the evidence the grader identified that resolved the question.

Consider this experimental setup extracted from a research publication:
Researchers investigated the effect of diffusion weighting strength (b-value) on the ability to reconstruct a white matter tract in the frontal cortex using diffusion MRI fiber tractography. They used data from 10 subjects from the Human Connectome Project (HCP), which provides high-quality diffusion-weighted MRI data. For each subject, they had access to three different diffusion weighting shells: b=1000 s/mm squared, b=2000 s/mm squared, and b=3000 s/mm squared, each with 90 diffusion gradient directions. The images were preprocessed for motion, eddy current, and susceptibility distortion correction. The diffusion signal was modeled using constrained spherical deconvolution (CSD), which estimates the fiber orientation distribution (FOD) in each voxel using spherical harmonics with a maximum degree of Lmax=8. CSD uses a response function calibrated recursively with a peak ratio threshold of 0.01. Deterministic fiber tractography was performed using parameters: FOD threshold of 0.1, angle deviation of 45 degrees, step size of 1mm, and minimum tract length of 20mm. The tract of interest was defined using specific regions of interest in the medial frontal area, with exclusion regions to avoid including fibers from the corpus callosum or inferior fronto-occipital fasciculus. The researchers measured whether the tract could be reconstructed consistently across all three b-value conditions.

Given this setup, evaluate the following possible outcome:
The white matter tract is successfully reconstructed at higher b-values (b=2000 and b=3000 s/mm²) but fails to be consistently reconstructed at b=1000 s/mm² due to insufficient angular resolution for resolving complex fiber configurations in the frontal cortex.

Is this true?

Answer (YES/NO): NO